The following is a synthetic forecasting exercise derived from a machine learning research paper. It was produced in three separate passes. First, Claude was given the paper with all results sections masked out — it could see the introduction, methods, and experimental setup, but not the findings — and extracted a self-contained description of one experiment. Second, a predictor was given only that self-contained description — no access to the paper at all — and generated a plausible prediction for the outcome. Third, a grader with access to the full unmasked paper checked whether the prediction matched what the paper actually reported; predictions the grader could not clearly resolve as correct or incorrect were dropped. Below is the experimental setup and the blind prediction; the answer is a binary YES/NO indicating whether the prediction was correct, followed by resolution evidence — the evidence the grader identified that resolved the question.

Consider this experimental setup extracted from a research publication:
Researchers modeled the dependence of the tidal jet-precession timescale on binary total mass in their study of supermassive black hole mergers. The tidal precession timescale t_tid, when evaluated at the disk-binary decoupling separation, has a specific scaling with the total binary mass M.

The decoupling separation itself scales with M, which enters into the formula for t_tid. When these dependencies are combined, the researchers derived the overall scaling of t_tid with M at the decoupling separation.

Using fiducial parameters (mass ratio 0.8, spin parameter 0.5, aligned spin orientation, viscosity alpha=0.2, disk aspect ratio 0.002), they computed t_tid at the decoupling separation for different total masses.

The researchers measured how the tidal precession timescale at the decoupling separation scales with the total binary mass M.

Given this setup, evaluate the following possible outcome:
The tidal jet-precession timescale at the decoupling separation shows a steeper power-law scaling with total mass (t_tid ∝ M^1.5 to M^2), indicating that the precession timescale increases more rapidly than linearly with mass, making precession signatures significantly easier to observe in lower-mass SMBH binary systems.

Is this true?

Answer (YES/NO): NO